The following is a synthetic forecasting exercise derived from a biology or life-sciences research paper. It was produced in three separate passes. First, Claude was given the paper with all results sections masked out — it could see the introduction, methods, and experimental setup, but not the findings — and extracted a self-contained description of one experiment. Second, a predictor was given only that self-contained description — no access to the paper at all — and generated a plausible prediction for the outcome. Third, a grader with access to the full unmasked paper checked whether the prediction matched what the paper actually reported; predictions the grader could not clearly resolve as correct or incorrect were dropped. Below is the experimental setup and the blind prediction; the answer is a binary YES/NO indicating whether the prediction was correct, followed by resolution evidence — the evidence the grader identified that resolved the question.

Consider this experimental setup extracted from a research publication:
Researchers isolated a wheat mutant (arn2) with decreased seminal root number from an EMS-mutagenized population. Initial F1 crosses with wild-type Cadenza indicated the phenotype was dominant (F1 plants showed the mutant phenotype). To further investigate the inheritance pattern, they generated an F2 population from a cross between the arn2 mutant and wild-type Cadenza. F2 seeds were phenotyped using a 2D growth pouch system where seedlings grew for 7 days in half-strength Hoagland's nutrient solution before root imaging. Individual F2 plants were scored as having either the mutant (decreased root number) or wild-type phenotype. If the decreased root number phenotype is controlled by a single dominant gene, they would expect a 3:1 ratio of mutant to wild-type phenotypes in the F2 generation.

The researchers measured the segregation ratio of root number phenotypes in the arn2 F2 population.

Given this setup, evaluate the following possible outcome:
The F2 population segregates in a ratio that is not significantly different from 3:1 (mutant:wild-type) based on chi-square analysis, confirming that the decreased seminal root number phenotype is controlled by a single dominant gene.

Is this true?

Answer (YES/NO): YES